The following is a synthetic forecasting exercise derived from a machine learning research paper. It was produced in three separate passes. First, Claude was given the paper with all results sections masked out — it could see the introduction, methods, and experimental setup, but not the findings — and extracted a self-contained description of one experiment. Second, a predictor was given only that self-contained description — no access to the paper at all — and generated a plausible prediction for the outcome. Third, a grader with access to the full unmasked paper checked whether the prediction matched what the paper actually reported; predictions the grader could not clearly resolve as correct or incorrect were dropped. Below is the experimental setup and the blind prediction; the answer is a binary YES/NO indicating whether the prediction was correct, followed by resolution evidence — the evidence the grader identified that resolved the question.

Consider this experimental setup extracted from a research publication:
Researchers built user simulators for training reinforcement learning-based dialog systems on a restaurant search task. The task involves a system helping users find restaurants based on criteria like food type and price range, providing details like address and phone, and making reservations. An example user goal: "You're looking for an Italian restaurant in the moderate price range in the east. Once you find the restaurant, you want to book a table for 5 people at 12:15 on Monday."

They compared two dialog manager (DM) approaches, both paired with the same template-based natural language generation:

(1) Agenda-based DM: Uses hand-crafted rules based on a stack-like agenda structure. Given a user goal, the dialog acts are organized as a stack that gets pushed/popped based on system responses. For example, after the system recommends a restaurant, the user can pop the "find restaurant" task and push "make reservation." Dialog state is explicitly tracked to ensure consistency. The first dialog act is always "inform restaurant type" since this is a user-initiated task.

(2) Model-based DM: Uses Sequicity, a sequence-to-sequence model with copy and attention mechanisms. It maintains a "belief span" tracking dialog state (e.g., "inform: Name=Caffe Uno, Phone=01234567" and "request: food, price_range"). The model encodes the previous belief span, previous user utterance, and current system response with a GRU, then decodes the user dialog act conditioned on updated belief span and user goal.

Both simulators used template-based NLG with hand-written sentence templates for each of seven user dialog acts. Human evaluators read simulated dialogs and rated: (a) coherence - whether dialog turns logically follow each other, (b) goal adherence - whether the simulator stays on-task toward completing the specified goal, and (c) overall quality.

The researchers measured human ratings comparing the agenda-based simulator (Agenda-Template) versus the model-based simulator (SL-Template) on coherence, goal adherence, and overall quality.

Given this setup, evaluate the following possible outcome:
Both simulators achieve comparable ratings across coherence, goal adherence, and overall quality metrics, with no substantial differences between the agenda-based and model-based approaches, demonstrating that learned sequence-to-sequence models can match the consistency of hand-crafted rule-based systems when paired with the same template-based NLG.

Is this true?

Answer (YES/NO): NO